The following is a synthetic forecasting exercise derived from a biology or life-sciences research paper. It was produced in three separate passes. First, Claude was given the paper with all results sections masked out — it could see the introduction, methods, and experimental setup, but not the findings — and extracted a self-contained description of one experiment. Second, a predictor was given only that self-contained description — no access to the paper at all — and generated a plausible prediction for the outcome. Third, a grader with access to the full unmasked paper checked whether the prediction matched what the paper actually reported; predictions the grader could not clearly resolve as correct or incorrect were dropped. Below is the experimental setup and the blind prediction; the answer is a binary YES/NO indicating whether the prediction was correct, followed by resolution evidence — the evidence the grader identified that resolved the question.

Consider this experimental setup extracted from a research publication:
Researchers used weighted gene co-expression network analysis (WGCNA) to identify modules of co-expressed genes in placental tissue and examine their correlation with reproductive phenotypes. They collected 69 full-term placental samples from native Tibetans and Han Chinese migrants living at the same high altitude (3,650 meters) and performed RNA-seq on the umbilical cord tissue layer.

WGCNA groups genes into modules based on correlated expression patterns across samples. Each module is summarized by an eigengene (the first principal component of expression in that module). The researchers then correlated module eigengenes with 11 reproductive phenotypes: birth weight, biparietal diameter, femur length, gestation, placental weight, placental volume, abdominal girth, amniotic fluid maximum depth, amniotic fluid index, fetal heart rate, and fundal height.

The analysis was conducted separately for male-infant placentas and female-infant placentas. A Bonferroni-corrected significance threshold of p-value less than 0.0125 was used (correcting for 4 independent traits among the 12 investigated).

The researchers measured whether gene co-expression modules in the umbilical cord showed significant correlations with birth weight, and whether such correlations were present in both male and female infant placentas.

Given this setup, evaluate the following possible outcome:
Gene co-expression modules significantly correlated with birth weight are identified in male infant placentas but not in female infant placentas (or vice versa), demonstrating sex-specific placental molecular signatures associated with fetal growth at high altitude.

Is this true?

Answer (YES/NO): YES